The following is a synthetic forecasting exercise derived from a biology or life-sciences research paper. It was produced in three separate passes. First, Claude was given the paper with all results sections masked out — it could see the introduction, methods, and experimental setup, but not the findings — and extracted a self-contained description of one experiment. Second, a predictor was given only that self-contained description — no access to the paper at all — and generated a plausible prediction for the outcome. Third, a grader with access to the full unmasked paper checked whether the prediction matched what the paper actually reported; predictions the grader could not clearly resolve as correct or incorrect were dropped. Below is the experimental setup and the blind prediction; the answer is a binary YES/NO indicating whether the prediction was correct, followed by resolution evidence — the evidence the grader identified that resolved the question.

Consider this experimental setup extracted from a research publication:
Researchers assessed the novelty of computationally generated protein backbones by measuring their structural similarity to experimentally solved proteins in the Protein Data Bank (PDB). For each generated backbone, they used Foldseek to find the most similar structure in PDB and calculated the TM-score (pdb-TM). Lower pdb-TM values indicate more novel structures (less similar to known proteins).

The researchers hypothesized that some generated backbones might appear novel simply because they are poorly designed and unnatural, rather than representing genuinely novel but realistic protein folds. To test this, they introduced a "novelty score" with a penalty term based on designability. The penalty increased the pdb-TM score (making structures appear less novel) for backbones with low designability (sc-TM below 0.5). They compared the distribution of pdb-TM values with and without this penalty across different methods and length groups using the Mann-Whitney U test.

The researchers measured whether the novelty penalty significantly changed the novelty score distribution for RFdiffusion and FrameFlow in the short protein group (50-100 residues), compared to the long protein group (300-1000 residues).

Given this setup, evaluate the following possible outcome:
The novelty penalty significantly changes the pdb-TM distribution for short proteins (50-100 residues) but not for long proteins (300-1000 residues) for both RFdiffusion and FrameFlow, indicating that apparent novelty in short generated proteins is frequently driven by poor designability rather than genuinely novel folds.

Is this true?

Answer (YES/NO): NO